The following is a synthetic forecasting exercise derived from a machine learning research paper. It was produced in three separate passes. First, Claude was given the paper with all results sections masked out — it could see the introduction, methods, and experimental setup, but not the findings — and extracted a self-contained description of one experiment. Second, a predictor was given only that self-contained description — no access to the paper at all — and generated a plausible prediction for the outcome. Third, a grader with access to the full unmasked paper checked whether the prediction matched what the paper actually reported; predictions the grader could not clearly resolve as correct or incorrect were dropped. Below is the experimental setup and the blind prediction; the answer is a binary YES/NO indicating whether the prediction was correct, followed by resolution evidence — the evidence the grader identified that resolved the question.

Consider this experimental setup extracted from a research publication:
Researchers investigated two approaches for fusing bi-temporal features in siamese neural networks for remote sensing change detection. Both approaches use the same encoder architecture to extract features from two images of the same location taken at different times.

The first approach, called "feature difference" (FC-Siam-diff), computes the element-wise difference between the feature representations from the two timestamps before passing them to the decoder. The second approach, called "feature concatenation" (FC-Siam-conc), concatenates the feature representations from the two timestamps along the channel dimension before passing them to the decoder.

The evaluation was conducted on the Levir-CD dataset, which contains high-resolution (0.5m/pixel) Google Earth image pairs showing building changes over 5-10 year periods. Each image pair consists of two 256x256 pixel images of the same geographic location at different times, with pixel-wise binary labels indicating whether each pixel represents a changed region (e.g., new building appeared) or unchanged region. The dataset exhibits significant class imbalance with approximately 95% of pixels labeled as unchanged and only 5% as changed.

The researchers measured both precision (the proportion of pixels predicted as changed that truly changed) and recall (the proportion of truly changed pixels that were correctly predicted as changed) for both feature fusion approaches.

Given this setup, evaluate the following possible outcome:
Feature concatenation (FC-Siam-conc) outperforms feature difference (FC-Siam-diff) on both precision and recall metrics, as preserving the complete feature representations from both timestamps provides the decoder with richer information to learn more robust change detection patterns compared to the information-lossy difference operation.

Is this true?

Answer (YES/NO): NO